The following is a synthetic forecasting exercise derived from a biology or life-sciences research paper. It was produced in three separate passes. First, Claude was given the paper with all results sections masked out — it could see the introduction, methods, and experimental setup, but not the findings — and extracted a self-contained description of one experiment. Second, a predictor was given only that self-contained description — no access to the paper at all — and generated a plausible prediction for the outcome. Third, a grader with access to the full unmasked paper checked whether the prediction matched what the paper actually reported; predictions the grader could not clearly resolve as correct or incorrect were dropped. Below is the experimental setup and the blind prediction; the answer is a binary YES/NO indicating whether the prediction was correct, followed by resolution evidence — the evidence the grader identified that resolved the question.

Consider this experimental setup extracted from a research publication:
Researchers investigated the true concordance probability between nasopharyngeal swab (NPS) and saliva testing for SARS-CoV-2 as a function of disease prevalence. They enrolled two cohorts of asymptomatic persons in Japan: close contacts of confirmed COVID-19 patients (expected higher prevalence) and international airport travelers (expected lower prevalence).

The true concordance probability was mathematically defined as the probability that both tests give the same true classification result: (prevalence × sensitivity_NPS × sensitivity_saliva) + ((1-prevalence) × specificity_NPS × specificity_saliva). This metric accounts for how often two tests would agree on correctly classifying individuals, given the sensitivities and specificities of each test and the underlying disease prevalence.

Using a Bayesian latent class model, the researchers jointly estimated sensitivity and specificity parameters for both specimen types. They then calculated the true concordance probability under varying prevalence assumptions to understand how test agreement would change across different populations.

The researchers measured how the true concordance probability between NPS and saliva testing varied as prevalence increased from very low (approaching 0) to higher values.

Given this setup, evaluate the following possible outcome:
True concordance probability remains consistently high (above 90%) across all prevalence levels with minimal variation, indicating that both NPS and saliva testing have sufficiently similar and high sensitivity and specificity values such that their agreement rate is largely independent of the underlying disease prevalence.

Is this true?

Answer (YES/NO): NO